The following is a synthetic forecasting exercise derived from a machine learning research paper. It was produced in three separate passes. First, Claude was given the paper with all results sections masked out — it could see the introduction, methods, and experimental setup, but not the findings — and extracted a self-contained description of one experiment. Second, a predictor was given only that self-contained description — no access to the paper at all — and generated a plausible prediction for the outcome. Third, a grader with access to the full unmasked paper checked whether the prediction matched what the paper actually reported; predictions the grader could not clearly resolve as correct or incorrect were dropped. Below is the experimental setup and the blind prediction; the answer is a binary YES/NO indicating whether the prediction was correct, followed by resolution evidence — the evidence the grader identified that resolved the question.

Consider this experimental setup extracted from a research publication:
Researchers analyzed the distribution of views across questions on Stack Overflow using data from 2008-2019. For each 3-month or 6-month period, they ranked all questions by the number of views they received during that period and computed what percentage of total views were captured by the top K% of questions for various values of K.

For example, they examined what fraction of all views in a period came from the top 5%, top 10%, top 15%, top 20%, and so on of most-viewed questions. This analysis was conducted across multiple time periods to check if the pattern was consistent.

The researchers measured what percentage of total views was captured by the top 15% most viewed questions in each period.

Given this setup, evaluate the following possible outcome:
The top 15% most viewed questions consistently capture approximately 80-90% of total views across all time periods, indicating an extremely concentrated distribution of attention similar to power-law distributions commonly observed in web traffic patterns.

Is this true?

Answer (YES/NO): YES